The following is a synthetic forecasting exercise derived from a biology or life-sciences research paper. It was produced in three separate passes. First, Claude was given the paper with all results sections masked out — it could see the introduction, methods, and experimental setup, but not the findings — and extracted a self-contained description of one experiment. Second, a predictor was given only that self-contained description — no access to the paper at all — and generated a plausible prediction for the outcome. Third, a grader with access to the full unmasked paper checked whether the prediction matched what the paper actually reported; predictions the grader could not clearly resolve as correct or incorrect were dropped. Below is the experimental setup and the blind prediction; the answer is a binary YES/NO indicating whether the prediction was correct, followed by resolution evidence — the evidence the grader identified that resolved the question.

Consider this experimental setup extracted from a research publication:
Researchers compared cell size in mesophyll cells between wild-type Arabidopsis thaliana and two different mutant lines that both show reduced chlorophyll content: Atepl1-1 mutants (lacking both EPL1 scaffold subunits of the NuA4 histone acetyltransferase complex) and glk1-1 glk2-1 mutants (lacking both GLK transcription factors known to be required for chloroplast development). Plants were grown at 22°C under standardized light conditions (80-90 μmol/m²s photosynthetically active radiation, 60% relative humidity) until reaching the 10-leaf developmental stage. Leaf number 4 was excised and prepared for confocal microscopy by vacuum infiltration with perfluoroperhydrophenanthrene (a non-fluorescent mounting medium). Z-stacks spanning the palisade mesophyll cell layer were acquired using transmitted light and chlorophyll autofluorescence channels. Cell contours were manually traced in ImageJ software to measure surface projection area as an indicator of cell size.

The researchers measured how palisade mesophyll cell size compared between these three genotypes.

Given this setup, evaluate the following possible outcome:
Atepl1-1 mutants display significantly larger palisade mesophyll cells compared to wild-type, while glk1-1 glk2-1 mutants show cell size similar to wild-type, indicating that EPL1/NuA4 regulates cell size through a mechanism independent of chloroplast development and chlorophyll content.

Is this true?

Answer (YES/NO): NO